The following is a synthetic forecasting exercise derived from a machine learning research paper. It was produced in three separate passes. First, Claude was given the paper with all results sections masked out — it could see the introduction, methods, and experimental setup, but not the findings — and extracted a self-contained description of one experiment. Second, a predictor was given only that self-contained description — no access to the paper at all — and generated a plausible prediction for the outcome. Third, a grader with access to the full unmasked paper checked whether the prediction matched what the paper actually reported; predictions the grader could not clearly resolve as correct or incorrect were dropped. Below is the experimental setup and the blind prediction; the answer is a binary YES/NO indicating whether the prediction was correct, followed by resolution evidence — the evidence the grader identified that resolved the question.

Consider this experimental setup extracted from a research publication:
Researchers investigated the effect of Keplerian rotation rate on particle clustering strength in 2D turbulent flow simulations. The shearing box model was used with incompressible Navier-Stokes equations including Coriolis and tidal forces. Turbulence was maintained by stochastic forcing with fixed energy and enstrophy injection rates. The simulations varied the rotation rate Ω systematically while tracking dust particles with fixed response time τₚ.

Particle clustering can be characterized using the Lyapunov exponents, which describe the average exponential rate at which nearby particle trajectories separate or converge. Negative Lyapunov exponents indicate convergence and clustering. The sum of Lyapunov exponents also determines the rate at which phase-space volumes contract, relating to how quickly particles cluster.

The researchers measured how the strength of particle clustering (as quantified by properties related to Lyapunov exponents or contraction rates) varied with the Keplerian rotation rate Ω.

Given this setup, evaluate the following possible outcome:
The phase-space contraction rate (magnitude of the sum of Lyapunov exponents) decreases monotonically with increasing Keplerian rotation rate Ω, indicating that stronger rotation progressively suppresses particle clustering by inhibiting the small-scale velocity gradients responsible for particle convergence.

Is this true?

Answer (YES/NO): NO